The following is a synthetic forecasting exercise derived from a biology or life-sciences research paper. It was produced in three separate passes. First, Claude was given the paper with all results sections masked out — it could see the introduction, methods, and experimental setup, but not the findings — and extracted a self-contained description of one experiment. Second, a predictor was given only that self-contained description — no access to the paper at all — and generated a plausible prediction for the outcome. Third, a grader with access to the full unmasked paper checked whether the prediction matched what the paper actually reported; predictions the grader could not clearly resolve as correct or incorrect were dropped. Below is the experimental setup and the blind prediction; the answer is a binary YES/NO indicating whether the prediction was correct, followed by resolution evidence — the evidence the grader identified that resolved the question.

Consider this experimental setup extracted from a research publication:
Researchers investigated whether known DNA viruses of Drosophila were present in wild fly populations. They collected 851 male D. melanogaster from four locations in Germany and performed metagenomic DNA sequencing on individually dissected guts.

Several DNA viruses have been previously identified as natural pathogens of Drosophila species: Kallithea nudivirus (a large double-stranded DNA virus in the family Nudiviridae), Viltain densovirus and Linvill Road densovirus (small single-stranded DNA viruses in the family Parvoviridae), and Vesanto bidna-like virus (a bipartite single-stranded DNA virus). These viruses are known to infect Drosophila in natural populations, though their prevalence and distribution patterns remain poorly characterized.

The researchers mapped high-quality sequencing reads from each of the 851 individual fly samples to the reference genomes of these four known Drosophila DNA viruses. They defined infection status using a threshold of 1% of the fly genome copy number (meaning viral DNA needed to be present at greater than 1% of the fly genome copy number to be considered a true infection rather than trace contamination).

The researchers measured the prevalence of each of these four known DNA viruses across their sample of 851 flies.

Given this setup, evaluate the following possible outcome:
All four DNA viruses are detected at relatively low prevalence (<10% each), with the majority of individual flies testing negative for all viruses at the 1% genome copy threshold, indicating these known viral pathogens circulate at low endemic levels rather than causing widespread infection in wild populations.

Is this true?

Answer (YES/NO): NO